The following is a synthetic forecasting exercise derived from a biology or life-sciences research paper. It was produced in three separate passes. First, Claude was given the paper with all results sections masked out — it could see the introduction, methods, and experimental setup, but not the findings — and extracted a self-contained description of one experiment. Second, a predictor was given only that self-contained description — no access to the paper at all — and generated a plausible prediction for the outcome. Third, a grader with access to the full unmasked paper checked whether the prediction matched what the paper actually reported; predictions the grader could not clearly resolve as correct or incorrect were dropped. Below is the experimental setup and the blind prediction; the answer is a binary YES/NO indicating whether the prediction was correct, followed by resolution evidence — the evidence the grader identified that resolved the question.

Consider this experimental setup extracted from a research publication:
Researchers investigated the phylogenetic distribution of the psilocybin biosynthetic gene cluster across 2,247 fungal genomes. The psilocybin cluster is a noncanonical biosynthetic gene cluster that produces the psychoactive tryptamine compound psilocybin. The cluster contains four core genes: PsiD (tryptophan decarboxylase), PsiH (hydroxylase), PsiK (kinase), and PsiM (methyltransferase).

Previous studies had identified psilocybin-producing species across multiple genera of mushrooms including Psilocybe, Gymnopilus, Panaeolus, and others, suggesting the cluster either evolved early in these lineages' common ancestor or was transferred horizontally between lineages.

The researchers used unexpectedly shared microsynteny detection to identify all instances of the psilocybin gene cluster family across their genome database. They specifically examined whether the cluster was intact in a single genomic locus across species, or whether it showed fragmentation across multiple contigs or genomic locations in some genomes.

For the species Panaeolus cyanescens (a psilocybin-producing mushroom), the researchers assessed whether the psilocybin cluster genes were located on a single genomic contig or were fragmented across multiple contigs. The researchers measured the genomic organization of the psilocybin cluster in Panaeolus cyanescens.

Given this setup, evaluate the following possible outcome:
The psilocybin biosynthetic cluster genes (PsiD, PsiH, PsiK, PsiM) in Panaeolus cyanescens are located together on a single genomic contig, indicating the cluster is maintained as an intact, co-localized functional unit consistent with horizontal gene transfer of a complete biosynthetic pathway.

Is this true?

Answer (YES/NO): NO